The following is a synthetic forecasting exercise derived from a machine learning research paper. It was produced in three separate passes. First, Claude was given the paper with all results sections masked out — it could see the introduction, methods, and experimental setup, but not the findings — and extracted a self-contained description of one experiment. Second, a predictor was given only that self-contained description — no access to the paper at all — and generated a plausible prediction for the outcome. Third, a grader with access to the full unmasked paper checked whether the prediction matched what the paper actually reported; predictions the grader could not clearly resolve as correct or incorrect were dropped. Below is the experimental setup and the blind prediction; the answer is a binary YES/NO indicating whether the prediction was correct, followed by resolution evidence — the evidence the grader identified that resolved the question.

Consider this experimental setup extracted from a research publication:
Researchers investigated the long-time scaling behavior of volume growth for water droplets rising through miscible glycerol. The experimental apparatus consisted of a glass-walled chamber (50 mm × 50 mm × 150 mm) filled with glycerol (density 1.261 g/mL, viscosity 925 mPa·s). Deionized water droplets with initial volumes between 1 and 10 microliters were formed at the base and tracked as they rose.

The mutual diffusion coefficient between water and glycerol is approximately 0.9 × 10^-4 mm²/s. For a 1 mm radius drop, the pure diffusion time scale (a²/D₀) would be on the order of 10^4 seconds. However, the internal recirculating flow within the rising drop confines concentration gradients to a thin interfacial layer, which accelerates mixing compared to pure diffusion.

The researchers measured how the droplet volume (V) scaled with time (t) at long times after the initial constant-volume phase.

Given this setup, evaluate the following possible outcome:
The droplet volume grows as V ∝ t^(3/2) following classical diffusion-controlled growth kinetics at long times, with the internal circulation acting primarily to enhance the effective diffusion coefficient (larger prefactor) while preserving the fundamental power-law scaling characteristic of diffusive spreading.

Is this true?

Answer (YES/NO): NO